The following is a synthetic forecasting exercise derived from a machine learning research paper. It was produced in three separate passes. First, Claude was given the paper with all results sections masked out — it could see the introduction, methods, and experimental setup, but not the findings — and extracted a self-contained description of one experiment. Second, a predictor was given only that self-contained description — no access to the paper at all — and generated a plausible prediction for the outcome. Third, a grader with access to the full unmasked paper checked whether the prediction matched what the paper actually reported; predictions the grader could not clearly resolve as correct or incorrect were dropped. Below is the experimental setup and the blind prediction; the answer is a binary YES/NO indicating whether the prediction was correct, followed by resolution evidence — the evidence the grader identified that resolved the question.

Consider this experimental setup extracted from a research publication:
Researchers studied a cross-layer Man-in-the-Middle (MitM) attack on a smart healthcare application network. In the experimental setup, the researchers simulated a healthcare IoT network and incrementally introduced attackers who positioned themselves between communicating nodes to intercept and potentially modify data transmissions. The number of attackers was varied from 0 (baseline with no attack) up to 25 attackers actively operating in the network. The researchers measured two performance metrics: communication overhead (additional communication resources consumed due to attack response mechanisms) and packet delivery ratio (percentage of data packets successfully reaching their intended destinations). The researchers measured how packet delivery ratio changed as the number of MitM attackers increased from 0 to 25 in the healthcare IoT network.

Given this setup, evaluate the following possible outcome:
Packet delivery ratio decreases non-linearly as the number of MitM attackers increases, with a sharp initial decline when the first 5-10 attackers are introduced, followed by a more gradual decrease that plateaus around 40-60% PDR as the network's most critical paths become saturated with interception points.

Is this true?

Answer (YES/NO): NO